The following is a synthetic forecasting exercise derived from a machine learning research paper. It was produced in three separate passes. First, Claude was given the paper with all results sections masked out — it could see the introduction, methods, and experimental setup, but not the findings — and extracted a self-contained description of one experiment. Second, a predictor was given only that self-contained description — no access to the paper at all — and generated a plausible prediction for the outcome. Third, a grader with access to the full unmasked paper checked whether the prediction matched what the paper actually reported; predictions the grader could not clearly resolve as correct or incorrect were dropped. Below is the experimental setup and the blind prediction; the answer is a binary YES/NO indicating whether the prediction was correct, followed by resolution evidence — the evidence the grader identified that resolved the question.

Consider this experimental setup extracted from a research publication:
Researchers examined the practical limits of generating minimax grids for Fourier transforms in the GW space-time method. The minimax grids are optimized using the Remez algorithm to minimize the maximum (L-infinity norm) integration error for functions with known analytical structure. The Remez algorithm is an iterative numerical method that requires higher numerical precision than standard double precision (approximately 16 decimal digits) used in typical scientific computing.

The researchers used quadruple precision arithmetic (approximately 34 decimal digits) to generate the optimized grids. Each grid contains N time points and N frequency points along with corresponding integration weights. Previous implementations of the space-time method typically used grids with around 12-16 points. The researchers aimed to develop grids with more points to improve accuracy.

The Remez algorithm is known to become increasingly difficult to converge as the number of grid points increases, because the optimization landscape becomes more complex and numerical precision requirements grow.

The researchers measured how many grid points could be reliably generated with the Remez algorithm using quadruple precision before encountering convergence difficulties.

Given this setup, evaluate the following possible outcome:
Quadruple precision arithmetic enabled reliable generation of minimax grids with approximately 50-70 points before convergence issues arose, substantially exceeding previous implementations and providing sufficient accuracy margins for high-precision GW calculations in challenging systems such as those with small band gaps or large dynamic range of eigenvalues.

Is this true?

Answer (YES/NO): NO